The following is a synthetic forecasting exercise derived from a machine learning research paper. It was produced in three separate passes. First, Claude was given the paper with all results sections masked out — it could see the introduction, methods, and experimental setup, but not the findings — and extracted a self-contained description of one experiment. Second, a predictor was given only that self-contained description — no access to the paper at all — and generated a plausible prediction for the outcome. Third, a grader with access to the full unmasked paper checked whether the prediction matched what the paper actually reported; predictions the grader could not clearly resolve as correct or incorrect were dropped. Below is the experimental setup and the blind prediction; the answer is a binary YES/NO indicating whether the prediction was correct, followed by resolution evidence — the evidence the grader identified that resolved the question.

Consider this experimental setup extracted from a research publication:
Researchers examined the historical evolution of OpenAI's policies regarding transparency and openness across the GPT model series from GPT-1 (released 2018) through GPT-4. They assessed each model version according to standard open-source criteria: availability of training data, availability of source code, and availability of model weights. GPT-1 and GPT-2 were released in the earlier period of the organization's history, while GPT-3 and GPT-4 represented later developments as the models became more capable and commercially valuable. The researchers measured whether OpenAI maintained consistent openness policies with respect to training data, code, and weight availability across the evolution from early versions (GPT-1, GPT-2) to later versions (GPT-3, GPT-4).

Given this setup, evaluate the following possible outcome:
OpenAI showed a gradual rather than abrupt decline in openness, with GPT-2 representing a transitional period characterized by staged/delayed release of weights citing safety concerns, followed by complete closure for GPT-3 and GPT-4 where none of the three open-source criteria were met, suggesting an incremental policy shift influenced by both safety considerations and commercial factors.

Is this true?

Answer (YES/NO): NO